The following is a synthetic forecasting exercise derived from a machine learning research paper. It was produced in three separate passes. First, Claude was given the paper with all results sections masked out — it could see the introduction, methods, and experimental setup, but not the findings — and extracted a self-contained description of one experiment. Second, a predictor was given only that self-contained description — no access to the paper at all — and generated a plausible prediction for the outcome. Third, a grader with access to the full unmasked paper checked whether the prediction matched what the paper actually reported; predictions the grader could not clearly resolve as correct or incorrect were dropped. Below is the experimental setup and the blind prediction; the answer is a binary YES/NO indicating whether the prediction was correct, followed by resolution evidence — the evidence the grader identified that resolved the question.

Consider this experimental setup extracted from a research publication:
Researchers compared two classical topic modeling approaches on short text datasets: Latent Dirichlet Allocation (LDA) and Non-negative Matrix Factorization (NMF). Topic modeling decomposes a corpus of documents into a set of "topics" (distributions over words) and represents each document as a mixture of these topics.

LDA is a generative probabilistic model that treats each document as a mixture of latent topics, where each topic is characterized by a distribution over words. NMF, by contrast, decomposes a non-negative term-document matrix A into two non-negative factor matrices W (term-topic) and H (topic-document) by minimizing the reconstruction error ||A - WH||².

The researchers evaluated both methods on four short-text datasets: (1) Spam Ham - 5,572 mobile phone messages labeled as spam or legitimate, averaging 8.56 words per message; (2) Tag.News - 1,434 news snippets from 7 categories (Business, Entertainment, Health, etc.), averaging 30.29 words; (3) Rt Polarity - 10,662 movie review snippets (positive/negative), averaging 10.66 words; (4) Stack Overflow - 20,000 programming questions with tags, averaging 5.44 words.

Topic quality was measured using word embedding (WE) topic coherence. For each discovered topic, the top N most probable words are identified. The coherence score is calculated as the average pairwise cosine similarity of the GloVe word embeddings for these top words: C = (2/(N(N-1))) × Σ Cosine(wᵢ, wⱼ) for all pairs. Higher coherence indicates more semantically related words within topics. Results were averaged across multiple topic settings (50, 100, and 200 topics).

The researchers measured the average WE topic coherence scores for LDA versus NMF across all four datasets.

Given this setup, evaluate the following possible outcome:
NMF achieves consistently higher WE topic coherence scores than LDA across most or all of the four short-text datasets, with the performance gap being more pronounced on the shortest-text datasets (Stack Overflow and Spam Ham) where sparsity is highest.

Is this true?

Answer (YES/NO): NO